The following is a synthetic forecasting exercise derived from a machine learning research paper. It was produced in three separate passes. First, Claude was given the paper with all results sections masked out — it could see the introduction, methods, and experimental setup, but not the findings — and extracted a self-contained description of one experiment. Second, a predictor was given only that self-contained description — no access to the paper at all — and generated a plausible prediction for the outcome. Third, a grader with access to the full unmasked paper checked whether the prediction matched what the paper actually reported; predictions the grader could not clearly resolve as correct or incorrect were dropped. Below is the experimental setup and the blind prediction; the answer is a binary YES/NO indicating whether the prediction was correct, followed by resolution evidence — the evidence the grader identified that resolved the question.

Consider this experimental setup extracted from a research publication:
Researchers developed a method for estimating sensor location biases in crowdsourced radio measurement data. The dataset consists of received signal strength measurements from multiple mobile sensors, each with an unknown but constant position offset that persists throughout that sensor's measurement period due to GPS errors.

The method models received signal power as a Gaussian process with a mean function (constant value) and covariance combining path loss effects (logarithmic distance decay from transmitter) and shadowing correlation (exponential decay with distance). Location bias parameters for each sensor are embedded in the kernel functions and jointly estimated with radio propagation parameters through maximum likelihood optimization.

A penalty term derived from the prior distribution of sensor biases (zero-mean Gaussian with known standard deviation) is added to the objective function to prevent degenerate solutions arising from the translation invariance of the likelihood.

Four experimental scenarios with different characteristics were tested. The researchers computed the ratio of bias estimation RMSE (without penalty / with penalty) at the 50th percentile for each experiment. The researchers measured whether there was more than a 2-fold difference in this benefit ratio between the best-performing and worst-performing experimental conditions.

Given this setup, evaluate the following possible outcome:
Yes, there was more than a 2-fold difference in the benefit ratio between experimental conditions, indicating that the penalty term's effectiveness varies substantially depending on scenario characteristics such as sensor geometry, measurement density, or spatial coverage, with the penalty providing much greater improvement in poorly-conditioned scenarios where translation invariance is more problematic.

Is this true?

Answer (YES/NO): YES